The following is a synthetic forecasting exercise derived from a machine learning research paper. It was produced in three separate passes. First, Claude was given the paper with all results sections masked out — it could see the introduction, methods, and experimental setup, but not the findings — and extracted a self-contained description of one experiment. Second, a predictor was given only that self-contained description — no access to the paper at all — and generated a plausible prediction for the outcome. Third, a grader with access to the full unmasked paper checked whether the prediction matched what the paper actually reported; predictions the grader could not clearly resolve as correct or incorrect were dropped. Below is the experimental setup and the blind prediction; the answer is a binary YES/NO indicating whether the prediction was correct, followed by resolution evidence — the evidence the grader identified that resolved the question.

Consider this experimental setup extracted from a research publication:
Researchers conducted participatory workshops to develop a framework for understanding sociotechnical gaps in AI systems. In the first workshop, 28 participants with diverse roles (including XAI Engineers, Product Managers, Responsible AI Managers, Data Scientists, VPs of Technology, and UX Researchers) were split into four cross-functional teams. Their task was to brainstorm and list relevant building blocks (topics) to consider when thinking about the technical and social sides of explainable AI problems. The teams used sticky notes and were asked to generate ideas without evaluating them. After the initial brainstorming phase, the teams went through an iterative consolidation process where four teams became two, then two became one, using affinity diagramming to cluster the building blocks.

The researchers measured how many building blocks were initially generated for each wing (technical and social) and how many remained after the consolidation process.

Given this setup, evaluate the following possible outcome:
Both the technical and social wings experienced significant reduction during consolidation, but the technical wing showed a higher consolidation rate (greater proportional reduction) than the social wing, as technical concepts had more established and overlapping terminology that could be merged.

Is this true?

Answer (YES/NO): NO